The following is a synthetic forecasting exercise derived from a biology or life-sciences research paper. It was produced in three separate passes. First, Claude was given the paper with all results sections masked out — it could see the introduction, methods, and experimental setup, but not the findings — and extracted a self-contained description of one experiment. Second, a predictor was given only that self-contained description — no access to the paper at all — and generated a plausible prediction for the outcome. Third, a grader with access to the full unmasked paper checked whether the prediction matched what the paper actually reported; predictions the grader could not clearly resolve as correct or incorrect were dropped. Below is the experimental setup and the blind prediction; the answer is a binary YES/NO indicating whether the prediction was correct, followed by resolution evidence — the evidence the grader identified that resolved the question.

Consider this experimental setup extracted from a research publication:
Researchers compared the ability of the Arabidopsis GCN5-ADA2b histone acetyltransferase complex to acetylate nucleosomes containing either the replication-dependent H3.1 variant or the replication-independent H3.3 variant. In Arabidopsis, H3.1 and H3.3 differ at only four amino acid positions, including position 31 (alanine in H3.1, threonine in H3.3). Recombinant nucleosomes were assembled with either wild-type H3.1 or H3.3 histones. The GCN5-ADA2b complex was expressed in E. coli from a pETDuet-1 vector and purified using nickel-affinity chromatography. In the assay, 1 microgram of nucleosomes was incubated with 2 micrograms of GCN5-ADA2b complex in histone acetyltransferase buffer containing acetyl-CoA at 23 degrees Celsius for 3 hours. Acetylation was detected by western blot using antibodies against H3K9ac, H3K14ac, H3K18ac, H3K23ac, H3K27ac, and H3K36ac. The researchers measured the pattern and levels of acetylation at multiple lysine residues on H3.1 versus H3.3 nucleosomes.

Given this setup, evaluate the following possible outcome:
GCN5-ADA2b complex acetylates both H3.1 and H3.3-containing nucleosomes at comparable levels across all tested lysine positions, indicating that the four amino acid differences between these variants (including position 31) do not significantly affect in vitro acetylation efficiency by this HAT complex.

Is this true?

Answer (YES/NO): YES